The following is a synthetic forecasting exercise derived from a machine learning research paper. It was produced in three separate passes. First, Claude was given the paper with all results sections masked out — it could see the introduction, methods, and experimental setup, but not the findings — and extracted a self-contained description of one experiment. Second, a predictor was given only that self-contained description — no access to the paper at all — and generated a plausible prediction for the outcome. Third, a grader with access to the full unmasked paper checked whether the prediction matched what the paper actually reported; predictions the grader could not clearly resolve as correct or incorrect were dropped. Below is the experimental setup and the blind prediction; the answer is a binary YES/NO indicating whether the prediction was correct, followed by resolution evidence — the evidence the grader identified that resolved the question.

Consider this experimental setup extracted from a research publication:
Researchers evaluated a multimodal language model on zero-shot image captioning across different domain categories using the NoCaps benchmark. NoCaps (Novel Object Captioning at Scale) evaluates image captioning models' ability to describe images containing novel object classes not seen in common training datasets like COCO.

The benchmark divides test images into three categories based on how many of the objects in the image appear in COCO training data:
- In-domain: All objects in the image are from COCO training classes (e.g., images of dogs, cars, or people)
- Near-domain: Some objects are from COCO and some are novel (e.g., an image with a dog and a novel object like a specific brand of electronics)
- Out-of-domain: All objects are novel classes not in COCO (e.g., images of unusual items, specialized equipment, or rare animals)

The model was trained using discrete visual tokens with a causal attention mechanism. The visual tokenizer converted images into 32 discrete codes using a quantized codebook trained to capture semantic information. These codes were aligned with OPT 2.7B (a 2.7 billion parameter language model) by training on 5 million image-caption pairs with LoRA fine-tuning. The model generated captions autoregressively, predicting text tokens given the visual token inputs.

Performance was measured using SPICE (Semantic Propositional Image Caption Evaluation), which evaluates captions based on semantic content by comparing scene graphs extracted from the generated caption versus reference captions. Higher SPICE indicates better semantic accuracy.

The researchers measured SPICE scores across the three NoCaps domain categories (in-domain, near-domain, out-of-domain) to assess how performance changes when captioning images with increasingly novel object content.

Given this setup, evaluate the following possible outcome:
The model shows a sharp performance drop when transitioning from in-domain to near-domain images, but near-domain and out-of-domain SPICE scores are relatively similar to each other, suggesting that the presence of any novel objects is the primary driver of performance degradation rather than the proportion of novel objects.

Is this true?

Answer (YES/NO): NO